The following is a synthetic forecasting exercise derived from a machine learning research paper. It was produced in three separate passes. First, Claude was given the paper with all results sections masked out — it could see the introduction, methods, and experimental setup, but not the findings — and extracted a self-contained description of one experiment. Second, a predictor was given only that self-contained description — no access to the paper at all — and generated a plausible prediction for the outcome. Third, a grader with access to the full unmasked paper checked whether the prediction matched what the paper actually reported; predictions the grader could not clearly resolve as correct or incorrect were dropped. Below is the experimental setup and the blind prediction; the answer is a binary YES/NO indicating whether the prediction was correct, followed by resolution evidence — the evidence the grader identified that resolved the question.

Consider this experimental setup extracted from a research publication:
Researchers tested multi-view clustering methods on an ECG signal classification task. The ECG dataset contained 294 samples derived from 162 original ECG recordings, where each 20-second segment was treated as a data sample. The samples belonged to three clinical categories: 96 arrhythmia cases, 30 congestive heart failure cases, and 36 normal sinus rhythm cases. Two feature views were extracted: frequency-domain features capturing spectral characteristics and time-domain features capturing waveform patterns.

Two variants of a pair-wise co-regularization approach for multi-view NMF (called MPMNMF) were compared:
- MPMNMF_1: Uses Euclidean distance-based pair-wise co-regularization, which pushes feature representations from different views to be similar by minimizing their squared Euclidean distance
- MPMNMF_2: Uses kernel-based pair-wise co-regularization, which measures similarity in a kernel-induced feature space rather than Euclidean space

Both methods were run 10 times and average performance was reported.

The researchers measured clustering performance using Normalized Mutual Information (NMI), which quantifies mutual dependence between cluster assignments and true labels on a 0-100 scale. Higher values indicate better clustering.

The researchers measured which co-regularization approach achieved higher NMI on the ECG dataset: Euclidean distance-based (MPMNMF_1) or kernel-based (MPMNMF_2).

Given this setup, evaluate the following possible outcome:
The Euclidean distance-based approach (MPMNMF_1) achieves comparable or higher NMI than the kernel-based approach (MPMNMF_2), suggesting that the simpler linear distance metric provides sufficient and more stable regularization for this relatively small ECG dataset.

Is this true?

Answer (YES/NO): YES